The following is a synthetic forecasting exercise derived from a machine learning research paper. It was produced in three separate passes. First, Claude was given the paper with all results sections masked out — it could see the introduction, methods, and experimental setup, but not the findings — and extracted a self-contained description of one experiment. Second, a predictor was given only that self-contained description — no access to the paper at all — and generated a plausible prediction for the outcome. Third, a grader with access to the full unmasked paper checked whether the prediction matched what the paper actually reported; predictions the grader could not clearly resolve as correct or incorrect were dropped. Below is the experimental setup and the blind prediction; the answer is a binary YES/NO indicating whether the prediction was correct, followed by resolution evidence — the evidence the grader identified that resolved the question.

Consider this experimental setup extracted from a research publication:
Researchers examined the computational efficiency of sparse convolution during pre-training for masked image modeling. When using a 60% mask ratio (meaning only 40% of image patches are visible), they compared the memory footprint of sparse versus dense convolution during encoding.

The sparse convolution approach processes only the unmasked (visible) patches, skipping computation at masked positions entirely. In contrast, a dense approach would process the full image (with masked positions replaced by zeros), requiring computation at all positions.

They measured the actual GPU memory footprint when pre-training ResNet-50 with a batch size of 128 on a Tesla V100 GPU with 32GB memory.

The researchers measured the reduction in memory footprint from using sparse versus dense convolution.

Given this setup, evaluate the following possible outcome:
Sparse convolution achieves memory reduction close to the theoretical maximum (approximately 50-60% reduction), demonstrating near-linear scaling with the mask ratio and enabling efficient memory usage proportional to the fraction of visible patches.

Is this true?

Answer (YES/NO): NO